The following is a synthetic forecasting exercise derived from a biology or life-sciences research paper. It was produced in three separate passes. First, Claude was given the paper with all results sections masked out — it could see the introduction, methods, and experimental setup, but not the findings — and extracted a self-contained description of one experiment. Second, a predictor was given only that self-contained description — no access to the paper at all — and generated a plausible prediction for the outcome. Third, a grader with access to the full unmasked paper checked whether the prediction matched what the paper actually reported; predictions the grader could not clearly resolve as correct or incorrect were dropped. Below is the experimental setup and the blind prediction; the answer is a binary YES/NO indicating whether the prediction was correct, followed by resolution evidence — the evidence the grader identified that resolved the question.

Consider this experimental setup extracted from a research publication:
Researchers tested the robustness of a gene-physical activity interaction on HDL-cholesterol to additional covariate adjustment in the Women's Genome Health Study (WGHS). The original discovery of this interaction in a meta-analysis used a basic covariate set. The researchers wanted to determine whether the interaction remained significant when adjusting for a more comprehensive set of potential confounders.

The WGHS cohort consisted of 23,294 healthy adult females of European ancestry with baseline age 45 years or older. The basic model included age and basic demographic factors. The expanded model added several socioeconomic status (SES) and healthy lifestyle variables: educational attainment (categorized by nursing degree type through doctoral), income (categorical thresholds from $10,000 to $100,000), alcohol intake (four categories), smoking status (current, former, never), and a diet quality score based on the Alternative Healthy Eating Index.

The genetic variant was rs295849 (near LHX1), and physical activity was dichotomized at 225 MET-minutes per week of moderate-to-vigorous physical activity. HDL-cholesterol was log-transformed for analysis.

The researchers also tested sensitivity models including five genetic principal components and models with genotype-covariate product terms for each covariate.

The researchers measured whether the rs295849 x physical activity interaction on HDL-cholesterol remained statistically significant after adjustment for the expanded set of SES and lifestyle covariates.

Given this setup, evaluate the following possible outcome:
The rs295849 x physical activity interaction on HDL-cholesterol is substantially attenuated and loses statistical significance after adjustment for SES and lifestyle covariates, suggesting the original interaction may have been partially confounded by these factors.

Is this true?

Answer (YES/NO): NO